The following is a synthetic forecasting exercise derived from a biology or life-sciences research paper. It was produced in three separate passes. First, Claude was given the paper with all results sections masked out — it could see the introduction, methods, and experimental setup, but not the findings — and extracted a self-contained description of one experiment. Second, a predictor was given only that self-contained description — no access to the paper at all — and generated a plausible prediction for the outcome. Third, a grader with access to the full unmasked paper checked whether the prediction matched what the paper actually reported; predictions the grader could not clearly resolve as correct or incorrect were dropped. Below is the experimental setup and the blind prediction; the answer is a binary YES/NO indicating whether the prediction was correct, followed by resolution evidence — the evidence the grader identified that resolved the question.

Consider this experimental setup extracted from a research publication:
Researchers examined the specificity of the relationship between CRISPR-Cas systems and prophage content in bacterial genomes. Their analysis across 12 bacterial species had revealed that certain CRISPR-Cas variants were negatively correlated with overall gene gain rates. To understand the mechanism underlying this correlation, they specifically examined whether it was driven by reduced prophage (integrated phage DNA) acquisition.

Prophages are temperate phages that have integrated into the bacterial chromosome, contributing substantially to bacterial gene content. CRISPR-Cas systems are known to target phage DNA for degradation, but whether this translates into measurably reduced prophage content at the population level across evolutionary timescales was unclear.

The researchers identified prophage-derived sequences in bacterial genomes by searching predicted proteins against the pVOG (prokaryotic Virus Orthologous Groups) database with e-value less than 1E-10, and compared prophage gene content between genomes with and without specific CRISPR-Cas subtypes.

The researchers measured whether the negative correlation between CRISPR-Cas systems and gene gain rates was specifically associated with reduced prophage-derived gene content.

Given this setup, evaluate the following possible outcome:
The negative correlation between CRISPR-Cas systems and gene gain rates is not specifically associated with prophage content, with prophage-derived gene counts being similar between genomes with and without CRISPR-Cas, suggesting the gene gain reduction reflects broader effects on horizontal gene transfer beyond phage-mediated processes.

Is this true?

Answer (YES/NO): NO